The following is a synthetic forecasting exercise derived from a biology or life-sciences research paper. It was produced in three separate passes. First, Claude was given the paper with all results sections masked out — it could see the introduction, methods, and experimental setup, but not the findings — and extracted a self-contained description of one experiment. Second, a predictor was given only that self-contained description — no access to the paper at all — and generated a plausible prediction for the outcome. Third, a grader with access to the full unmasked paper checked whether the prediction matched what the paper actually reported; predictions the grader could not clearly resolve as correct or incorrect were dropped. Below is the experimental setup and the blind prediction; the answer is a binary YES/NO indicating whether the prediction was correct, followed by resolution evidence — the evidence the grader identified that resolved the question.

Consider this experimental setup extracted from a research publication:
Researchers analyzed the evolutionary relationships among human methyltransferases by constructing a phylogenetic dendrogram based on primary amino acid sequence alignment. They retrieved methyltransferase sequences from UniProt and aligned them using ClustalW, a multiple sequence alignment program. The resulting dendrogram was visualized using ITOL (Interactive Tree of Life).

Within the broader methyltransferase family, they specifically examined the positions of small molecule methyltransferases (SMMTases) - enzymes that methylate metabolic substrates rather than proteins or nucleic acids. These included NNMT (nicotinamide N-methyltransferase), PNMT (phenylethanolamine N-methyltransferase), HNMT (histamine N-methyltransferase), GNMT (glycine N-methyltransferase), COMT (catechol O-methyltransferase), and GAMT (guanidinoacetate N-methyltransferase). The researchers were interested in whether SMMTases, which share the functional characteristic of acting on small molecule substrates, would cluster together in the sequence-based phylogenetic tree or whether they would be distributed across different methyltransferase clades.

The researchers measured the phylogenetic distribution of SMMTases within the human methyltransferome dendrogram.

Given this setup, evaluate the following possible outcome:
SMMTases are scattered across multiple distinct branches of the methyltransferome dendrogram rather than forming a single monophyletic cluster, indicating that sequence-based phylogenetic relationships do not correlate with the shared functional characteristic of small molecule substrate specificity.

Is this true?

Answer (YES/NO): YES